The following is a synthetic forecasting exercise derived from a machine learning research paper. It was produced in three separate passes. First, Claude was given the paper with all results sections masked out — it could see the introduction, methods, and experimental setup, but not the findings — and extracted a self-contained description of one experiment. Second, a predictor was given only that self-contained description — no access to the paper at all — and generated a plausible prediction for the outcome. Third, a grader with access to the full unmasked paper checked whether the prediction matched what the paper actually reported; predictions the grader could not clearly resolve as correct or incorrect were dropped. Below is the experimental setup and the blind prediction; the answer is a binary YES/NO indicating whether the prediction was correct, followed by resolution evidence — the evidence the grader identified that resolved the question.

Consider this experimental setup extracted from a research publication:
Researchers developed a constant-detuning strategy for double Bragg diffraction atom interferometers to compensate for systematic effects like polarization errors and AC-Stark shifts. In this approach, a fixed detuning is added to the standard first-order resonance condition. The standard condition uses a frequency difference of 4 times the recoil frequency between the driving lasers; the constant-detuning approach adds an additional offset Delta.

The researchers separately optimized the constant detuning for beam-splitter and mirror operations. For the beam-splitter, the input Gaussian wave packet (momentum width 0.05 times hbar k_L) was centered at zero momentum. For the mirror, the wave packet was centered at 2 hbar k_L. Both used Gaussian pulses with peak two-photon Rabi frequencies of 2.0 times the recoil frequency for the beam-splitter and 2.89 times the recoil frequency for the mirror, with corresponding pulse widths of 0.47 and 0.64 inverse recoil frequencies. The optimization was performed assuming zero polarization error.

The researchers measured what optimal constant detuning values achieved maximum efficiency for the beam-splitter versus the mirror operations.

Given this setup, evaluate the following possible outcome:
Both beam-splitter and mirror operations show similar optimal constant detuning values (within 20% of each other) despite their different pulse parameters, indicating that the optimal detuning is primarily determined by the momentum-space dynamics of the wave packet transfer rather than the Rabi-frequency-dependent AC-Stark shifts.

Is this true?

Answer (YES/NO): NO